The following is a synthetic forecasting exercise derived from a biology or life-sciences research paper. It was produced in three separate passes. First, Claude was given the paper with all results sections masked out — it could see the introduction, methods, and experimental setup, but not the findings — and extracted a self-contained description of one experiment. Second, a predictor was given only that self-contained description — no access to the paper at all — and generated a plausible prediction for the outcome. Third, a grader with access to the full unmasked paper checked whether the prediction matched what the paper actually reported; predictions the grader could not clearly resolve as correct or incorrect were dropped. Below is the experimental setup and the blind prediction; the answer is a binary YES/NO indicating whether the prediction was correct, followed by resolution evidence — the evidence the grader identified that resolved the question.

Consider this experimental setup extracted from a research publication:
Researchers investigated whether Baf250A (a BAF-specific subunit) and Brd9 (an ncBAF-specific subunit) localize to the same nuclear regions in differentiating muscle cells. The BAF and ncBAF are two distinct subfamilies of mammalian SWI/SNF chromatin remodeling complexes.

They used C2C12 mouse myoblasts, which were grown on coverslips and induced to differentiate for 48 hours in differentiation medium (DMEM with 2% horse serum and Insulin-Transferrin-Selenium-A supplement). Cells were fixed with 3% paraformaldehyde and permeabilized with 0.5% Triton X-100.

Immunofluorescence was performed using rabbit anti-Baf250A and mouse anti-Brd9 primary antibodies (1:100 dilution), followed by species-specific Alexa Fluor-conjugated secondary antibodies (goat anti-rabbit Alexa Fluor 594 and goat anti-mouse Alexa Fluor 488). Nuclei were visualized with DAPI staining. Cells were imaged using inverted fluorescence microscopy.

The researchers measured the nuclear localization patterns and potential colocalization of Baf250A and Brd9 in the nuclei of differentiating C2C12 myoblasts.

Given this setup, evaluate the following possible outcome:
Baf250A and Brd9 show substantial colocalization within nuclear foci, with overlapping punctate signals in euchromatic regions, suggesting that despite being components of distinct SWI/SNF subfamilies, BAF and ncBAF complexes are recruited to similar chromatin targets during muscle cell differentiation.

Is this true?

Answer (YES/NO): NO